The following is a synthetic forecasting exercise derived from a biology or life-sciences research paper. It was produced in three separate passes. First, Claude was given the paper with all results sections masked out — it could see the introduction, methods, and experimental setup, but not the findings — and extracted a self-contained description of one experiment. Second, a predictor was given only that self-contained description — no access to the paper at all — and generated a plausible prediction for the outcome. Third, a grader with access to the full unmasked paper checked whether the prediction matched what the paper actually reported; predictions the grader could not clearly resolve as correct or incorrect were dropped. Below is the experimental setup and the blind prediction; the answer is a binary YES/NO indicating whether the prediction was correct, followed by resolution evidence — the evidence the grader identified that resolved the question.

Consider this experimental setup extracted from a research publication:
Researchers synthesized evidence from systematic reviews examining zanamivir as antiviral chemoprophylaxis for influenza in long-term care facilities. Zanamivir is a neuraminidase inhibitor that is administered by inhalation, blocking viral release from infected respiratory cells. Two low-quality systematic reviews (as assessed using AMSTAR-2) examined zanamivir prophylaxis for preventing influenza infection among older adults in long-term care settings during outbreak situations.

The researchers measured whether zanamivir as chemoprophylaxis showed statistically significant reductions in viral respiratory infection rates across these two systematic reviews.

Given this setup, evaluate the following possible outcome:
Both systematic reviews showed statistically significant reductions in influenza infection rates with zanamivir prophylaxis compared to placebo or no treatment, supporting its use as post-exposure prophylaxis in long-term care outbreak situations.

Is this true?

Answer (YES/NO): NO